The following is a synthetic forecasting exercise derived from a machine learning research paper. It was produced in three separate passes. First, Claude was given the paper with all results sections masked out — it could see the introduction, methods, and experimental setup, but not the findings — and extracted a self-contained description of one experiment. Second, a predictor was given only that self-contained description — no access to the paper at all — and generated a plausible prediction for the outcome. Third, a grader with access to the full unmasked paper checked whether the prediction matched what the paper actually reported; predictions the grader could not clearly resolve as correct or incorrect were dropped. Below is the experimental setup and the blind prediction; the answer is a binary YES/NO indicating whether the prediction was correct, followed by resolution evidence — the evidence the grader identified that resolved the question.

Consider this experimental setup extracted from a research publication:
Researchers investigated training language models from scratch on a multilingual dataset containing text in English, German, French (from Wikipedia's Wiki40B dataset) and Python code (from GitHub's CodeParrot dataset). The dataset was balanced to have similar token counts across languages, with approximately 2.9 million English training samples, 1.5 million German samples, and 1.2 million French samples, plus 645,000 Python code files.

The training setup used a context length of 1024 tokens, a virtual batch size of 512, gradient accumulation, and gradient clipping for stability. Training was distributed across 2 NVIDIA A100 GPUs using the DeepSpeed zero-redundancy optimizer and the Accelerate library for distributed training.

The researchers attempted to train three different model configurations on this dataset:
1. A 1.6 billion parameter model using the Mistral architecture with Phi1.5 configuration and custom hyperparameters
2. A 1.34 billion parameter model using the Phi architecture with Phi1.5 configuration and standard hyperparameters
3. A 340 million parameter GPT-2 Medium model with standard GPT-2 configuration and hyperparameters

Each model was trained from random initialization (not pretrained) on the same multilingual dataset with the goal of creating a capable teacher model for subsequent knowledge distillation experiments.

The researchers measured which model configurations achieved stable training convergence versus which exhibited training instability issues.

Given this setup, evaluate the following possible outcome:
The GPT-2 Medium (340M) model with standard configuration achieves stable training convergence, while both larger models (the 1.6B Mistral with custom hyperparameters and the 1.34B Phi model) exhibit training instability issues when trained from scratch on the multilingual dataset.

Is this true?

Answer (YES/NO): YES